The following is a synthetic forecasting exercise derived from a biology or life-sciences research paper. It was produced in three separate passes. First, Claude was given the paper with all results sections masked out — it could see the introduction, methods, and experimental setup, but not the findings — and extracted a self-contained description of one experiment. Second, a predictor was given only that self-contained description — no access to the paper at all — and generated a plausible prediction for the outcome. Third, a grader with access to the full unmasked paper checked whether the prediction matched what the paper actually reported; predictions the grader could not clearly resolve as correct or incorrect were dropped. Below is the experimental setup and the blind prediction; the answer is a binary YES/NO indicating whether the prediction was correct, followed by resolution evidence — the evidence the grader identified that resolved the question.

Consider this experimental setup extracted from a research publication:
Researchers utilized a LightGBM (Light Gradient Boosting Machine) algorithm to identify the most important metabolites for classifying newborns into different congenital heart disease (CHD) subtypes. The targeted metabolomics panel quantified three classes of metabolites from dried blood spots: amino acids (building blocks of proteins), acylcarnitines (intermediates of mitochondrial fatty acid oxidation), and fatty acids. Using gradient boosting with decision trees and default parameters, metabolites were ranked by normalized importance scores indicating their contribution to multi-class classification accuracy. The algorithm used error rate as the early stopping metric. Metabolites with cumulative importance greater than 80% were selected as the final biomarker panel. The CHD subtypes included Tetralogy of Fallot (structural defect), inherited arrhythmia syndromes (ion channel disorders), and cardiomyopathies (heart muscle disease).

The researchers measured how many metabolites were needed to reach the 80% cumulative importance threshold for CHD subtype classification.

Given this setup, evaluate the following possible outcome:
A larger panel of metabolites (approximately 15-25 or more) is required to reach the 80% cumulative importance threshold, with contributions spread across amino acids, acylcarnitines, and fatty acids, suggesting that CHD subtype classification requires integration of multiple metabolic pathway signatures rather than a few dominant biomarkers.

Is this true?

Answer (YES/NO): NO